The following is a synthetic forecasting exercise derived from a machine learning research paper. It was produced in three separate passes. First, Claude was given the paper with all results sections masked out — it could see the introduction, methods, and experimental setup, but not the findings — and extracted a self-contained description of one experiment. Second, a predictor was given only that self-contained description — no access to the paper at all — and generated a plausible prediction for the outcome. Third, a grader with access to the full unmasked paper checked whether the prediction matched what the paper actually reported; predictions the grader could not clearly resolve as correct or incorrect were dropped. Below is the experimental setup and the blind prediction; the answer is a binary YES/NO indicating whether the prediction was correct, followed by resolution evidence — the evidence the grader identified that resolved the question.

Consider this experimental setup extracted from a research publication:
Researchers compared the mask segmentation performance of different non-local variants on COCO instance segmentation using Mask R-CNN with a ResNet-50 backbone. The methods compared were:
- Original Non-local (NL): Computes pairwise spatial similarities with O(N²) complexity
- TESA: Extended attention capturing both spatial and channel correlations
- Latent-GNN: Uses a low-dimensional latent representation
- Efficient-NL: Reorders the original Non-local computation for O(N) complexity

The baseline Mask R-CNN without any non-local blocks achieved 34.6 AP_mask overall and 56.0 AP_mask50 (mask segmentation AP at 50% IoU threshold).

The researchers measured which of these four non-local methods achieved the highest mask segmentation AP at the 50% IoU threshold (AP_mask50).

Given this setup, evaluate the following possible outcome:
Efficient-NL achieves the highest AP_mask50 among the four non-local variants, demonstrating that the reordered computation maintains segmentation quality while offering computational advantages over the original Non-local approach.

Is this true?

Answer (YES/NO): NO